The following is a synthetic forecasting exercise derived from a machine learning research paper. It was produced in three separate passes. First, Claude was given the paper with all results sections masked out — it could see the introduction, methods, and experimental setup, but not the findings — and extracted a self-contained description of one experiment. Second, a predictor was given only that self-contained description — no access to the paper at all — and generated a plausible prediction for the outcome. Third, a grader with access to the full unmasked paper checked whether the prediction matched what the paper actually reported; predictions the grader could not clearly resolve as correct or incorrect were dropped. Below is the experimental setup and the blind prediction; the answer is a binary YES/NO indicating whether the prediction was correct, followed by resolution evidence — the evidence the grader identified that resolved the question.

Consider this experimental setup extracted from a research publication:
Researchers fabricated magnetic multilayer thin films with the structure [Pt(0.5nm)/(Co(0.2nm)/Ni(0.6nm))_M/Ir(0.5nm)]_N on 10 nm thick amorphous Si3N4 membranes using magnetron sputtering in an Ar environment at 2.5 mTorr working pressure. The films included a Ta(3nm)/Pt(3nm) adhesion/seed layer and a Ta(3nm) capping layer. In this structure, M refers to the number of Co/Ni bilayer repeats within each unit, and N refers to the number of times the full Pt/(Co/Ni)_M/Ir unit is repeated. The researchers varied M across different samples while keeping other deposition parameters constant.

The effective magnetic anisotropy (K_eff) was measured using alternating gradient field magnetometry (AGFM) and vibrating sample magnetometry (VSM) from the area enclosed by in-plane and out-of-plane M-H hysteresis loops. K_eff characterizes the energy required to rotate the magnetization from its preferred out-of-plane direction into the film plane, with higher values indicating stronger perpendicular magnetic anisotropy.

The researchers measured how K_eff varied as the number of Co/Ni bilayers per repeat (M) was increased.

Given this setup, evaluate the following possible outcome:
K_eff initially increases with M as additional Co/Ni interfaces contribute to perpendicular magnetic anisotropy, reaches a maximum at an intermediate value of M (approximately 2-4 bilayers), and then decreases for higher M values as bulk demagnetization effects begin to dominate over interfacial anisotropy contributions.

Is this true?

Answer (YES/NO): NO